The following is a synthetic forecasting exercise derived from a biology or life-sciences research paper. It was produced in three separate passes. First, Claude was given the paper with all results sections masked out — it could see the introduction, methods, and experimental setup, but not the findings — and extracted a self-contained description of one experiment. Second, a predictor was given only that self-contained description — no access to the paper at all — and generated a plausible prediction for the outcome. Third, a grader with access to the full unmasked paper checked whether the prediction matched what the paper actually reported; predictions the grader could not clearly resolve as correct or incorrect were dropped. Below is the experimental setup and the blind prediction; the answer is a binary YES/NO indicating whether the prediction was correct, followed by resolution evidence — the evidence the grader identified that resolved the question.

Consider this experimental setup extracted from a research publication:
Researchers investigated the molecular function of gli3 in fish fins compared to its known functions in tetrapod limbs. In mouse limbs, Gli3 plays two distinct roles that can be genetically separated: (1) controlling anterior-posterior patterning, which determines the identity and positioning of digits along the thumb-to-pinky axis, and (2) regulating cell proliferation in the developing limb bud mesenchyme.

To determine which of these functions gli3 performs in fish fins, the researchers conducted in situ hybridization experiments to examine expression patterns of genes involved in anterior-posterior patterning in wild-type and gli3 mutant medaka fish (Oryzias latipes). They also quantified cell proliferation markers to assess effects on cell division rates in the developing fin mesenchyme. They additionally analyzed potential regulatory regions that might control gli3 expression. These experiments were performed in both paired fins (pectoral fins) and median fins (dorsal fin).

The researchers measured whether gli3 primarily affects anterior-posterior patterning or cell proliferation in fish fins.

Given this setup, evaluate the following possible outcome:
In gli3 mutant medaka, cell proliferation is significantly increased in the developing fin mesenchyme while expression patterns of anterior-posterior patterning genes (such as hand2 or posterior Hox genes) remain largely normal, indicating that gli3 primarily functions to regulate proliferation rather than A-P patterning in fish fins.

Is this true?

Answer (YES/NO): YES